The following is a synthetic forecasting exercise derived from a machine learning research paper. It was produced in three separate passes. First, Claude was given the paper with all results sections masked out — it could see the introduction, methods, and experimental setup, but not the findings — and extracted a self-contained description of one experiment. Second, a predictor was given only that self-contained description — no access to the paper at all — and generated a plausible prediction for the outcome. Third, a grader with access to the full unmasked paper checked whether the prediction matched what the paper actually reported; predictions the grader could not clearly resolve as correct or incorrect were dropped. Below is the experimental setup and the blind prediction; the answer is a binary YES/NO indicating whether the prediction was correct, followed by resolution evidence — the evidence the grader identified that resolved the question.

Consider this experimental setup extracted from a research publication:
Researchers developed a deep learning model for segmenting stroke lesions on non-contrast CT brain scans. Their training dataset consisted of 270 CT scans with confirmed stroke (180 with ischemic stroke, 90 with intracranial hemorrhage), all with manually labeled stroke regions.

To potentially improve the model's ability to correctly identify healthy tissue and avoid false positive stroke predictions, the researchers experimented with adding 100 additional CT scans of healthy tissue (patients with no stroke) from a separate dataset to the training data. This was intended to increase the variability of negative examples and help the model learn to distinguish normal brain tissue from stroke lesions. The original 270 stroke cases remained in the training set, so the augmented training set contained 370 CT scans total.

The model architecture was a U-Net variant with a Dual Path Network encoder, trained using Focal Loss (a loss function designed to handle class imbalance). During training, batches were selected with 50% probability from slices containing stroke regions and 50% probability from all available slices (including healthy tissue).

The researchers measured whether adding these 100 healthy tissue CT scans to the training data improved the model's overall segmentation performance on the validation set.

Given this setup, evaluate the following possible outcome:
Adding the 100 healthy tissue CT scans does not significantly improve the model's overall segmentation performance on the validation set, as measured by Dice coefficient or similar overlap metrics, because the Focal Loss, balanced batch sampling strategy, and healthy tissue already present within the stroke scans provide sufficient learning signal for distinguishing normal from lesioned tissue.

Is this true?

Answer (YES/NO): YES